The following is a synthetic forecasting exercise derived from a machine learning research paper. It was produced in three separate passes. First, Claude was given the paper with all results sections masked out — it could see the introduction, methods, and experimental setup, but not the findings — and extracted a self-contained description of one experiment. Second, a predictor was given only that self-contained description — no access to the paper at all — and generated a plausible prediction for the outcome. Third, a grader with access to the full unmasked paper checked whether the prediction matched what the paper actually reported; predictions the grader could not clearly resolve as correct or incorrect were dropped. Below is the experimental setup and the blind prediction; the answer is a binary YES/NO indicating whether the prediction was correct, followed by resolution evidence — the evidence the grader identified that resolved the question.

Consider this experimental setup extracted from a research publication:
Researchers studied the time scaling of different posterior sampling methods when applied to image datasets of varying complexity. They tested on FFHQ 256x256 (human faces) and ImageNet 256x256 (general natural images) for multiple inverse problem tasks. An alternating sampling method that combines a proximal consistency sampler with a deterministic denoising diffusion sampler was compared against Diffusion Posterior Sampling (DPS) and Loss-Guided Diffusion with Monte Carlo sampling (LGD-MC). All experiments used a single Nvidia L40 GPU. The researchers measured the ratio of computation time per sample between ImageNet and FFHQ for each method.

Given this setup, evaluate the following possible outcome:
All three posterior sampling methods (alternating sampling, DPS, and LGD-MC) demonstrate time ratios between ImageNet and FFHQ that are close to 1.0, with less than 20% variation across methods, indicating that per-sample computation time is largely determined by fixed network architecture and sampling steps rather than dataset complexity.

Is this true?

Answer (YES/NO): NO